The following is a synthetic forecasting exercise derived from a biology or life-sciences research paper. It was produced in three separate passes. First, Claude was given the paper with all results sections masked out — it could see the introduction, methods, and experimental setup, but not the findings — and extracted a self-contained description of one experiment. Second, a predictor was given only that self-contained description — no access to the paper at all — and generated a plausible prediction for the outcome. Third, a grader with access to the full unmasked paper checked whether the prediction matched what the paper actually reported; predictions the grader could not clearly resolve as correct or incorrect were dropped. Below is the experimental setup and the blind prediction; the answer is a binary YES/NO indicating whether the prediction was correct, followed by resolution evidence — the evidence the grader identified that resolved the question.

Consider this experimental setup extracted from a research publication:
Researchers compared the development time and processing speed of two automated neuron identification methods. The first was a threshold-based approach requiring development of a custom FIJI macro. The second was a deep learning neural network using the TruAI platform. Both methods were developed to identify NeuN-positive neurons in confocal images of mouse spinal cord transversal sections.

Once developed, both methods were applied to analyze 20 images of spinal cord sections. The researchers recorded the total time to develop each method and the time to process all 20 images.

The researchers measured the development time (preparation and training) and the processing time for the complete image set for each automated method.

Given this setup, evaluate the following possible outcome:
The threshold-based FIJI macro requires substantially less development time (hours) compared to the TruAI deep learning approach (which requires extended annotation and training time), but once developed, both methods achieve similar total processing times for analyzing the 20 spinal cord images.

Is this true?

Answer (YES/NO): NO